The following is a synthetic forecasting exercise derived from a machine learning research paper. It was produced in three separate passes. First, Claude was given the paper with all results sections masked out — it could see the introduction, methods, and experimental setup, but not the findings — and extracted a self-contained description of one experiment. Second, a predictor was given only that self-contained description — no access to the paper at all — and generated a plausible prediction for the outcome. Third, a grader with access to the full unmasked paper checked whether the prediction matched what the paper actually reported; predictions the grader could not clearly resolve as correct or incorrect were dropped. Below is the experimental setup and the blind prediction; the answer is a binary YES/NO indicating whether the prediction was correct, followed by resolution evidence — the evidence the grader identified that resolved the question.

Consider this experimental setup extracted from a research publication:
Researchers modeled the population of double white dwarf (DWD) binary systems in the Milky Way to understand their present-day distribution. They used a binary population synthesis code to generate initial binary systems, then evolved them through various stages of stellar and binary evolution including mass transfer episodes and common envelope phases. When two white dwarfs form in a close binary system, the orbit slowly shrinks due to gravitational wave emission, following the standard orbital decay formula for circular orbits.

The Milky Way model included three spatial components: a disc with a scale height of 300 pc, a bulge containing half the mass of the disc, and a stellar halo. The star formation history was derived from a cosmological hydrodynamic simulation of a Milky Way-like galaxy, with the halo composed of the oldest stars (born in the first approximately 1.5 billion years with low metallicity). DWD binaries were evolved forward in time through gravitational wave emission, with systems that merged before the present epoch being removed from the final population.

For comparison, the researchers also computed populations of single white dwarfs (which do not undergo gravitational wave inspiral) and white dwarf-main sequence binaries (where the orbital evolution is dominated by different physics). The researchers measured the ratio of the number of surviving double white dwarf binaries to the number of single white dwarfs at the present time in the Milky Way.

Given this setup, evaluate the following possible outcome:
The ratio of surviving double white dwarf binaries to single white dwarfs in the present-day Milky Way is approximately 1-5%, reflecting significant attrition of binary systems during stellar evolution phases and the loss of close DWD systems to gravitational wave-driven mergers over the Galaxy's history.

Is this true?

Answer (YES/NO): NO